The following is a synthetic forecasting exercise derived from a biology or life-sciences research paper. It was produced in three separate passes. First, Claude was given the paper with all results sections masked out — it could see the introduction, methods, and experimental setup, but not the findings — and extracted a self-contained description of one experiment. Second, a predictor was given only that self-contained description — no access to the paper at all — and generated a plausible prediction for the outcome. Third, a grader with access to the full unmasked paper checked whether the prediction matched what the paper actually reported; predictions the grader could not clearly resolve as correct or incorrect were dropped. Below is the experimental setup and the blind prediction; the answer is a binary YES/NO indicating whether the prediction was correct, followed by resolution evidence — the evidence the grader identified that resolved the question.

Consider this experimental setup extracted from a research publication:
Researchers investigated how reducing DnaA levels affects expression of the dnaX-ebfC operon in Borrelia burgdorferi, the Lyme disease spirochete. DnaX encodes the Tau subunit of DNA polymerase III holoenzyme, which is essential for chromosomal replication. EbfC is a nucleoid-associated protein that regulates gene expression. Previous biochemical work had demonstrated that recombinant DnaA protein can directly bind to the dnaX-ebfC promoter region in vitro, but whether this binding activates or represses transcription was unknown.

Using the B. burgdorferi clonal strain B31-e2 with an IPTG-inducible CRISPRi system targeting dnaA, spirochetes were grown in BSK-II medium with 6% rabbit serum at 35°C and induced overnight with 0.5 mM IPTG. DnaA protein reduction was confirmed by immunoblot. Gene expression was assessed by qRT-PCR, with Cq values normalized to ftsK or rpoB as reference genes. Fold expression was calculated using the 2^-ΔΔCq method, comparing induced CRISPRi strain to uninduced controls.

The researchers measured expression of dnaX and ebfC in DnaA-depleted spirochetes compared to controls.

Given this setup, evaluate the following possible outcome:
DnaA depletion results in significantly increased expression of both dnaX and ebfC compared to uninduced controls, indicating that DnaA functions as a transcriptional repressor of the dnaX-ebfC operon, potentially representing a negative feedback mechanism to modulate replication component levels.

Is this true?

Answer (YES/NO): NO